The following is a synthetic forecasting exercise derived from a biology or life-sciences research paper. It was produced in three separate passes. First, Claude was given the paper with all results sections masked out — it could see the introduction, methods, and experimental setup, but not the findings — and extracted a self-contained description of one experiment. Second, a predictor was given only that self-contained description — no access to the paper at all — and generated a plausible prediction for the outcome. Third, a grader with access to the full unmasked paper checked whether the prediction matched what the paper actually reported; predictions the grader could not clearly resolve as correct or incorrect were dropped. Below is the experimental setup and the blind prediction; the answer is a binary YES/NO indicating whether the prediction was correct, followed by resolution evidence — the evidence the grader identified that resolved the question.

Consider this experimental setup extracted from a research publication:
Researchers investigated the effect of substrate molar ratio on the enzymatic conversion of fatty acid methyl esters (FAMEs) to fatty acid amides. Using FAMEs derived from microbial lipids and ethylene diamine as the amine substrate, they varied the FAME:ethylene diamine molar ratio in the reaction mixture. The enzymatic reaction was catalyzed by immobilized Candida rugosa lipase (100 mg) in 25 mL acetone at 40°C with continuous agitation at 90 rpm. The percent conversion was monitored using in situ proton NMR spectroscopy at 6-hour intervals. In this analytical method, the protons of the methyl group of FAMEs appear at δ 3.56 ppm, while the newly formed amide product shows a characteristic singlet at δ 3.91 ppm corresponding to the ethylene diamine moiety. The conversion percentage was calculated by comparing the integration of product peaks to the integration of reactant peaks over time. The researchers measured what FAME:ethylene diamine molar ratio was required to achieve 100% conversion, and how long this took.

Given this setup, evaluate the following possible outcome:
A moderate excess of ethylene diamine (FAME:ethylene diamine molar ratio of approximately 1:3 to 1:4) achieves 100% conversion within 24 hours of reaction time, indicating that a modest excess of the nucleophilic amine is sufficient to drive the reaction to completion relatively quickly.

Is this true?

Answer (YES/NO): NO